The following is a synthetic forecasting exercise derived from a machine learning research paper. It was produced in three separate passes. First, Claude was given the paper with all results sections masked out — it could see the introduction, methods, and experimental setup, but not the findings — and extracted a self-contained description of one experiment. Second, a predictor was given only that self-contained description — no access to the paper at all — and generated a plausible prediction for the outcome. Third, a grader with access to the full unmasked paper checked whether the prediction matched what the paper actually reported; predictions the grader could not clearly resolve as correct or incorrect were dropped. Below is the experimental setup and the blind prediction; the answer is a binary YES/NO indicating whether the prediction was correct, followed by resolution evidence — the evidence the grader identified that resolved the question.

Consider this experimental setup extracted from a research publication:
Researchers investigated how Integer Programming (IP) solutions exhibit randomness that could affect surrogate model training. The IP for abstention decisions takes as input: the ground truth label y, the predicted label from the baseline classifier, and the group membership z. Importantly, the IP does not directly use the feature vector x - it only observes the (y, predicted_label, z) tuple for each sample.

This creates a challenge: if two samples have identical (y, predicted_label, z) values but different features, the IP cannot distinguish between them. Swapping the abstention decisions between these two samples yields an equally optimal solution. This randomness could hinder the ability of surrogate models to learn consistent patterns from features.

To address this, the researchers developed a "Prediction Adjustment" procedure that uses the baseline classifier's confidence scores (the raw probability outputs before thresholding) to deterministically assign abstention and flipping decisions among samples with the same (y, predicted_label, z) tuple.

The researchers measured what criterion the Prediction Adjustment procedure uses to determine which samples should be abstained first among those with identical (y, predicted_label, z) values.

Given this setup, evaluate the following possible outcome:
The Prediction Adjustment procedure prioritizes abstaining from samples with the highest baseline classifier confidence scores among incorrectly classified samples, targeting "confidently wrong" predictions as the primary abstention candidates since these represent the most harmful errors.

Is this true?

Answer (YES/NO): NO